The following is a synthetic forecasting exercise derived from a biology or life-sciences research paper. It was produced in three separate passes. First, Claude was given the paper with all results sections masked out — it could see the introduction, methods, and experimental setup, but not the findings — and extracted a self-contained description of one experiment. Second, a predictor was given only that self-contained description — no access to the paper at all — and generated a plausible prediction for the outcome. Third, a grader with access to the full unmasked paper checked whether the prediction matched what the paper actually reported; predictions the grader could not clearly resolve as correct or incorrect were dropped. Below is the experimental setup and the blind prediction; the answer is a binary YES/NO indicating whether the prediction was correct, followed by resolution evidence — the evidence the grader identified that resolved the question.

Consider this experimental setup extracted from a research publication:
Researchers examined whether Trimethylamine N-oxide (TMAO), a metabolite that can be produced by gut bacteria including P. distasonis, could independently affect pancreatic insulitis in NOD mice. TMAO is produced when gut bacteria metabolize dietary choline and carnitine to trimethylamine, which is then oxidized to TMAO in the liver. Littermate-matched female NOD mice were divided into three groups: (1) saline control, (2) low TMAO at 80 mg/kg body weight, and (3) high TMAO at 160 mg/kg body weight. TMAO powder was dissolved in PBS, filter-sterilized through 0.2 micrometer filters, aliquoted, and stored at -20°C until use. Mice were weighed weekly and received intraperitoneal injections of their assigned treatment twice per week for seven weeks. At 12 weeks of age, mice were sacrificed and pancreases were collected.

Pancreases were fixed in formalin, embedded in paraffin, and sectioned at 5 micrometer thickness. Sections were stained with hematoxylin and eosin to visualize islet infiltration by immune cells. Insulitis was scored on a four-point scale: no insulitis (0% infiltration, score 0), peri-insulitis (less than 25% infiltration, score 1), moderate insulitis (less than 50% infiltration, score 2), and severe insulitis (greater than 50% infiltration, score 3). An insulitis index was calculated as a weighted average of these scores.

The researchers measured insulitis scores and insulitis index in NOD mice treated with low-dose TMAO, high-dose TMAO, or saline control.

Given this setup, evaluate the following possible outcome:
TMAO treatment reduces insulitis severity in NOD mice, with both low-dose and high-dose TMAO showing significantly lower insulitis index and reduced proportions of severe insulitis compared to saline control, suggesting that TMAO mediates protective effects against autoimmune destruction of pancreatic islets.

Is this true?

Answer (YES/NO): NO